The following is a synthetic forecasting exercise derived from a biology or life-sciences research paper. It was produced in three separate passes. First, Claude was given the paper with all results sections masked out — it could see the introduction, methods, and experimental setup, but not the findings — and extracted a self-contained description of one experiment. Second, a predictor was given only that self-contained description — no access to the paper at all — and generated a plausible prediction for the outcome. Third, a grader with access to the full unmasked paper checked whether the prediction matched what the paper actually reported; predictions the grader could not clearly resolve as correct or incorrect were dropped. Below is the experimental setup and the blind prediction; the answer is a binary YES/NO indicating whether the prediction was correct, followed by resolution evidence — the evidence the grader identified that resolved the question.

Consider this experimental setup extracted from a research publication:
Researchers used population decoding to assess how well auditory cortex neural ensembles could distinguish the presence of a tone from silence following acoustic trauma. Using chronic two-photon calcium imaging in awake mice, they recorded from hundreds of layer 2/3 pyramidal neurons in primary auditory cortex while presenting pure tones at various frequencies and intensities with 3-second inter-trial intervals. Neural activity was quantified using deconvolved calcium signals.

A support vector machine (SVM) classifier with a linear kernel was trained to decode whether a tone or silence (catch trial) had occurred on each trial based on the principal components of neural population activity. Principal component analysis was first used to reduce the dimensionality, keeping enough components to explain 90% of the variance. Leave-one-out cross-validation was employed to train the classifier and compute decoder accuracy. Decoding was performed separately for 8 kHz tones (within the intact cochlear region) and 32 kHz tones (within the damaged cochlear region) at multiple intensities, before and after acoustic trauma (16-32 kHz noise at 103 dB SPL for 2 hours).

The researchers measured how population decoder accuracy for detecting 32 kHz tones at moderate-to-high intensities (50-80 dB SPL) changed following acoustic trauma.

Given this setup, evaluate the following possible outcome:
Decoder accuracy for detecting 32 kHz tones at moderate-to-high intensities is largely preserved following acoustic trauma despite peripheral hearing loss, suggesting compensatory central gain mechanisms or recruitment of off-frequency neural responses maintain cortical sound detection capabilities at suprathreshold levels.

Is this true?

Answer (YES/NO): NO